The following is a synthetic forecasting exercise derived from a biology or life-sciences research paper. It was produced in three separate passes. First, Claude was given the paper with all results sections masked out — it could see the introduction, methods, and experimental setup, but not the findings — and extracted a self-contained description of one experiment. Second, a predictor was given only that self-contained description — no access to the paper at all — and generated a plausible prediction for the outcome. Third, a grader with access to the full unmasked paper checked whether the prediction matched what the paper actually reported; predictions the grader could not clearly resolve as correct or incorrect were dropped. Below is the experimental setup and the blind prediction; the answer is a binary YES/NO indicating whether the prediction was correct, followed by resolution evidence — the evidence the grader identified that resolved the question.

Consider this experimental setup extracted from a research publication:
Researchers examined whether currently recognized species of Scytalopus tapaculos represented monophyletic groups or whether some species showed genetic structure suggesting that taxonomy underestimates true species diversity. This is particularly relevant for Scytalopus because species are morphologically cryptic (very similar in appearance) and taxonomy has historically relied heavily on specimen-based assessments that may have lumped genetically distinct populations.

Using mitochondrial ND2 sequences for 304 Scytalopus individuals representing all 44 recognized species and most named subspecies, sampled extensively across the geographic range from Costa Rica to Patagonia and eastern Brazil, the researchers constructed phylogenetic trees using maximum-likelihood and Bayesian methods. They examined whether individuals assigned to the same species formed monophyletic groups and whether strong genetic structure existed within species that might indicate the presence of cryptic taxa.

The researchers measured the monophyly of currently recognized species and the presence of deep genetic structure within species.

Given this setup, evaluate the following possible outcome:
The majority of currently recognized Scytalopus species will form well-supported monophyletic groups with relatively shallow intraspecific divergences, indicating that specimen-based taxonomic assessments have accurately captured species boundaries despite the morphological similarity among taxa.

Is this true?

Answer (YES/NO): NO